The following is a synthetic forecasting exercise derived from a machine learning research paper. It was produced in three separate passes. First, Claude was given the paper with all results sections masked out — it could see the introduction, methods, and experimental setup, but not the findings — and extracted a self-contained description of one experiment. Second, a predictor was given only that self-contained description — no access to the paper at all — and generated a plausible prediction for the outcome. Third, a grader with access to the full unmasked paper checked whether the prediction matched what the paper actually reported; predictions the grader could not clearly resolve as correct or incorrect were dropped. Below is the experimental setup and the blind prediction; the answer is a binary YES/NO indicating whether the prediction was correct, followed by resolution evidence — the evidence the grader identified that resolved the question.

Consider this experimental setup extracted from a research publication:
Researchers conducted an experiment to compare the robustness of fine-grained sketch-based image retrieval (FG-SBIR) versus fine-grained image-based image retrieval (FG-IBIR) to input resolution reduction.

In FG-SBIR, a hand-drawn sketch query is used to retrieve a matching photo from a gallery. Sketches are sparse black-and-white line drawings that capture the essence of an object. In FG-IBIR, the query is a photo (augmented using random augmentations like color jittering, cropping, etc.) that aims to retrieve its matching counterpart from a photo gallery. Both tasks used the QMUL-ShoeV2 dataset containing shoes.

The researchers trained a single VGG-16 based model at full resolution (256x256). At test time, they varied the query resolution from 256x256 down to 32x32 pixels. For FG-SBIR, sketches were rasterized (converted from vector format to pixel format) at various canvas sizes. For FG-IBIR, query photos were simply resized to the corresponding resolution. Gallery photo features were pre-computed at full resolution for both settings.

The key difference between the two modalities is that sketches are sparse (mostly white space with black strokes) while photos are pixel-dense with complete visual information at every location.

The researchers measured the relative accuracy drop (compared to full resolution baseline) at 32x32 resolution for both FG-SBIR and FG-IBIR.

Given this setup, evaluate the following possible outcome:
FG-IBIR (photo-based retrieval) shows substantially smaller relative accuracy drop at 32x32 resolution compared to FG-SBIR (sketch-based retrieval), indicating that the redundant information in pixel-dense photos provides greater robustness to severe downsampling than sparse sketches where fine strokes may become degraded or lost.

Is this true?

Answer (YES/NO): NO